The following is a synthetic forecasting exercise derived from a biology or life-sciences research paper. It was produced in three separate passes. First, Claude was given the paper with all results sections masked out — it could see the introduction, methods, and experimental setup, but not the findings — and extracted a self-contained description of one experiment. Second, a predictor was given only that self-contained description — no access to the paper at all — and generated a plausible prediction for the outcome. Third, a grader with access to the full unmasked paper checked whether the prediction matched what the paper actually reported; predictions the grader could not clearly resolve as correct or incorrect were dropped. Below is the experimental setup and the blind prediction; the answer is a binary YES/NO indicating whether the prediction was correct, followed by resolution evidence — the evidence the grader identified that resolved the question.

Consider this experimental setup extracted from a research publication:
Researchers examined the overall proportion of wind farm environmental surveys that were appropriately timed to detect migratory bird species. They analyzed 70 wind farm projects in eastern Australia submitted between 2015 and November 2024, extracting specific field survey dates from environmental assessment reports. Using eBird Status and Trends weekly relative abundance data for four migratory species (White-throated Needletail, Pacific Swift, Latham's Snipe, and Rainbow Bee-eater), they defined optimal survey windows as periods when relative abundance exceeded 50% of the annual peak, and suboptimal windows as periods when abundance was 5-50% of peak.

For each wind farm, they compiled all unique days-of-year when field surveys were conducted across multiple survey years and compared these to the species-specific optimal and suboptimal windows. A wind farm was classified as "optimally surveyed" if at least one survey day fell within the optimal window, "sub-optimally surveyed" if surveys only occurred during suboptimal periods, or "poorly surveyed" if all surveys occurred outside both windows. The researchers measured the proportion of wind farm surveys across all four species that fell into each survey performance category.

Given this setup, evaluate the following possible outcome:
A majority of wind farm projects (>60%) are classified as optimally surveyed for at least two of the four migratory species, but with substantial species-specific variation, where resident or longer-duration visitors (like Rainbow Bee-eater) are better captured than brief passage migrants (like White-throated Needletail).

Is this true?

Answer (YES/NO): NO